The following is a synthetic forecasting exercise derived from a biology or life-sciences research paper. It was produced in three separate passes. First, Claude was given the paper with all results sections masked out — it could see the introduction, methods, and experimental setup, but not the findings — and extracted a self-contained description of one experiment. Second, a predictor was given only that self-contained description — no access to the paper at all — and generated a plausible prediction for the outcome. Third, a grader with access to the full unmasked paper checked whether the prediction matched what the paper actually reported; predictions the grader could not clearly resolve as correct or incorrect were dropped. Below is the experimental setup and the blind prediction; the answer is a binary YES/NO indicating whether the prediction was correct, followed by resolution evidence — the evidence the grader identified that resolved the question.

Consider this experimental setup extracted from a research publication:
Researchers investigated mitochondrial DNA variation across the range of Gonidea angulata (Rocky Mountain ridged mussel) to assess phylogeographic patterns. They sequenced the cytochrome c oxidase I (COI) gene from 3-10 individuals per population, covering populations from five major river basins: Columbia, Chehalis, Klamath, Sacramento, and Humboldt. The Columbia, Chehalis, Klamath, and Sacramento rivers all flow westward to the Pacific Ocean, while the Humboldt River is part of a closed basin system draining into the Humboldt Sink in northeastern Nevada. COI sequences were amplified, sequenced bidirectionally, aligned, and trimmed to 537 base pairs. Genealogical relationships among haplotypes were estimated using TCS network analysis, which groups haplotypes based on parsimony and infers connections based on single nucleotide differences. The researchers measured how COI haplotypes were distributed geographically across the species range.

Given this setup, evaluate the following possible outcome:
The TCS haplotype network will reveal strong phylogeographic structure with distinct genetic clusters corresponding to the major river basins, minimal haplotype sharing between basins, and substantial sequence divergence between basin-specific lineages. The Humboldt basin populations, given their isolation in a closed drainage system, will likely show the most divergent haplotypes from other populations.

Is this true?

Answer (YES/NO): NO